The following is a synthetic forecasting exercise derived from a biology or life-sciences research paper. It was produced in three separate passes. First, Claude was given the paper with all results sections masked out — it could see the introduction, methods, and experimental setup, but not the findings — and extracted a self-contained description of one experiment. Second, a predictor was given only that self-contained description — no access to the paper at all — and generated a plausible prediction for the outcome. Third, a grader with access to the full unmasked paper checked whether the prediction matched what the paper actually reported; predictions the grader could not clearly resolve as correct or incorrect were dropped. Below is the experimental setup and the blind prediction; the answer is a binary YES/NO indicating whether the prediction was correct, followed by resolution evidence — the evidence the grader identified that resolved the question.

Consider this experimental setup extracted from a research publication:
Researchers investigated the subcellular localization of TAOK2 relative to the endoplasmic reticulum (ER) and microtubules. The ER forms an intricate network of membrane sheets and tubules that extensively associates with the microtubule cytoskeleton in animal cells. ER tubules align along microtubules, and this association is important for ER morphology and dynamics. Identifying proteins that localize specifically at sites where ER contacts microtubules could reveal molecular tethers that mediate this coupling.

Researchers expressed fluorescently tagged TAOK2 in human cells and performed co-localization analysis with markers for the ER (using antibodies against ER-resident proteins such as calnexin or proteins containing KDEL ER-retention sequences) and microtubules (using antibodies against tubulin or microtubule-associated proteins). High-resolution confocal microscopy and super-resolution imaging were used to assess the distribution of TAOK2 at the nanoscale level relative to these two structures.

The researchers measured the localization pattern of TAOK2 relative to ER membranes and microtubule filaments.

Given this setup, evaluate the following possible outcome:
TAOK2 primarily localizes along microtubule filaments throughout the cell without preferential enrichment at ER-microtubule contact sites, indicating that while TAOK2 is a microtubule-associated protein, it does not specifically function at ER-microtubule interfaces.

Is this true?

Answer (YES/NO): NO